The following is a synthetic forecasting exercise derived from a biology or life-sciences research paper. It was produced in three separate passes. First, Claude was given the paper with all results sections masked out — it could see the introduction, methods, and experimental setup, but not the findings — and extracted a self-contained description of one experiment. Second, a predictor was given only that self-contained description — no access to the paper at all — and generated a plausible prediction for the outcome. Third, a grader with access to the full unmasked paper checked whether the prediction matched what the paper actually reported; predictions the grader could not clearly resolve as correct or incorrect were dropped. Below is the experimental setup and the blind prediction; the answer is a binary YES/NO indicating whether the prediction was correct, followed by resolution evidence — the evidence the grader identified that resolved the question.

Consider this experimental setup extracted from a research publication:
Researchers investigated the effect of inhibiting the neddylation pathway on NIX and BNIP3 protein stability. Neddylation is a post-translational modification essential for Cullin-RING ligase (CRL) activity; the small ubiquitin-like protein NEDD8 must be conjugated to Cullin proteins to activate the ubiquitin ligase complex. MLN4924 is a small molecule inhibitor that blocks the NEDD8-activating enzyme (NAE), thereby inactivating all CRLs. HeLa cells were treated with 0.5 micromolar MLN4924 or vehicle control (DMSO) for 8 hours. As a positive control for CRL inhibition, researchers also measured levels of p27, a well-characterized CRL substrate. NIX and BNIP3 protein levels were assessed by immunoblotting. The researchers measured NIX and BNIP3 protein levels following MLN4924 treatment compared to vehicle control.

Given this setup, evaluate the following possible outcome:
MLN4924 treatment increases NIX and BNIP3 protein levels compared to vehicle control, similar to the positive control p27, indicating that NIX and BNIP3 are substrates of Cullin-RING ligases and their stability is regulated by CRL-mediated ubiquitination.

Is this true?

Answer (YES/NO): YES